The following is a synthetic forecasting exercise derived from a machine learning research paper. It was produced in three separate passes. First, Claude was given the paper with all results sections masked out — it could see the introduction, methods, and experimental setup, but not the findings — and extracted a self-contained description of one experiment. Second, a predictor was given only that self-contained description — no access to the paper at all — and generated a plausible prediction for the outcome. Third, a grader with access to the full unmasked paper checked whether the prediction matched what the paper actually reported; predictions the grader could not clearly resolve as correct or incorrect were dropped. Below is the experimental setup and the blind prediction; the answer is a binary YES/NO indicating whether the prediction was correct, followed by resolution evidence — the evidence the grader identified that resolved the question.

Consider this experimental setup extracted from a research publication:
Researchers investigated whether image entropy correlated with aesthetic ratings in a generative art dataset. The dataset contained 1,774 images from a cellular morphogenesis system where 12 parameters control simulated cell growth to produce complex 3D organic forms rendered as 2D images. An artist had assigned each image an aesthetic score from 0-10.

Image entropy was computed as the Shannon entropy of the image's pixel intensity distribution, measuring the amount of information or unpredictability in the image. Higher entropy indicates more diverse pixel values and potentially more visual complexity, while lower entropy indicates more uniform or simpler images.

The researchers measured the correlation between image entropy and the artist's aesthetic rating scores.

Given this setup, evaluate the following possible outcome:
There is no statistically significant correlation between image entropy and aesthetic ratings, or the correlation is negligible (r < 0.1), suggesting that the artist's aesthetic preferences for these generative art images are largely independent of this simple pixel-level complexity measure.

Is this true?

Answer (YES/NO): NO